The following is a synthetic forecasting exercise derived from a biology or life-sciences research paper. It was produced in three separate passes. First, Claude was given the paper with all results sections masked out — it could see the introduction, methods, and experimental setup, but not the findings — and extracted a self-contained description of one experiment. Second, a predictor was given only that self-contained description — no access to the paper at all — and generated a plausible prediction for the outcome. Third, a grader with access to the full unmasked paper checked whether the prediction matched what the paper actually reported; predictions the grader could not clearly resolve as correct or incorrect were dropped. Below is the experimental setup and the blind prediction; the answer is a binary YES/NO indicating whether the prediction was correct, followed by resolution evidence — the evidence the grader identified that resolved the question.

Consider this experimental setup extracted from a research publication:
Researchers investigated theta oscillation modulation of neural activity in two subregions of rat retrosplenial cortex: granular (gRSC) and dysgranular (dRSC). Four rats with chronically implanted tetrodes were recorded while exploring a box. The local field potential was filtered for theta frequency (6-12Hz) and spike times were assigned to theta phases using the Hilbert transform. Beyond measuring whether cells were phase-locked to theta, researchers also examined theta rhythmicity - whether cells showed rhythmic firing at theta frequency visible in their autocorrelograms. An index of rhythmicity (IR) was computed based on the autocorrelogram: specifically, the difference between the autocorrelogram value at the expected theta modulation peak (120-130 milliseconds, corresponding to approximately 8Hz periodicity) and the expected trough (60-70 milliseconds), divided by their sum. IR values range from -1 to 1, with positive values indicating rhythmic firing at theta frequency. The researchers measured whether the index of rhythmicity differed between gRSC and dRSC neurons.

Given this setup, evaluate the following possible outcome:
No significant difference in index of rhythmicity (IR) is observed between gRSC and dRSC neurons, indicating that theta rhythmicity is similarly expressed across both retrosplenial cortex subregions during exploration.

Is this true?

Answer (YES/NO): NO